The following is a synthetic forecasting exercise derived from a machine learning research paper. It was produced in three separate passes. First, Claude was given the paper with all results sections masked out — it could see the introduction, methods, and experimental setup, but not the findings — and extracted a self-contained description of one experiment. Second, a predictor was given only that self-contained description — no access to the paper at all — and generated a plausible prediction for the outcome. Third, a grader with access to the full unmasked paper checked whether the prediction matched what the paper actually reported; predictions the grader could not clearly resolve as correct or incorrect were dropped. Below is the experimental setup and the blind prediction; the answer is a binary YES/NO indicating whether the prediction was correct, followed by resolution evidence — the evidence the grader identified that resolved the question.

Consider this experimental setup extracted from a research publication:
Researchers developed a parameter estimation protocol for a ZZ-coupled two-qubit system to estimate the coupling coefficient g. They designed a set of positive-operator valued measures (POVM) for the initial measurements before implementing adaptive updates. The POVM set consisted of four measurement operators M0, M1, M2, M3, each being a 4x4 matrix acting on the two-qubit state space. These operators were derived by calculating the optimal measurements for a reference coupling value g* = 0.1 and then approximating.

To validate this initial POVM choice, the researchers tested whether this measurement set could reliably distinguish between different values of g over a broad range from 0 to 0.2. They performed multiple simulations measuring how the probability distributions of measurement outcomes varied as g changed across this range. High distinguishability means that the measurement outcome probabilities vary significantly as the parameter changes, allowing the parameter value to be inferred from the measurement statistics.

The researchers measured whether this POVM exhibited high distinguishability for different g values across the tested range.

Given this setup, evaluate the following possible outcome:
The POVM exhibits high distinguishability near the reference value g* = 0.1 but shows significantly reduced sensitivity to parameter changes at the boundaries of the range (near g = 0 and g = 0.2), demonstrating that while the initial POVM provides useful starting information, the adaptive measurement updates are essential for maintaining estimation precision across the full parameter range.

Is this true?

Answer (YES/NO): NO